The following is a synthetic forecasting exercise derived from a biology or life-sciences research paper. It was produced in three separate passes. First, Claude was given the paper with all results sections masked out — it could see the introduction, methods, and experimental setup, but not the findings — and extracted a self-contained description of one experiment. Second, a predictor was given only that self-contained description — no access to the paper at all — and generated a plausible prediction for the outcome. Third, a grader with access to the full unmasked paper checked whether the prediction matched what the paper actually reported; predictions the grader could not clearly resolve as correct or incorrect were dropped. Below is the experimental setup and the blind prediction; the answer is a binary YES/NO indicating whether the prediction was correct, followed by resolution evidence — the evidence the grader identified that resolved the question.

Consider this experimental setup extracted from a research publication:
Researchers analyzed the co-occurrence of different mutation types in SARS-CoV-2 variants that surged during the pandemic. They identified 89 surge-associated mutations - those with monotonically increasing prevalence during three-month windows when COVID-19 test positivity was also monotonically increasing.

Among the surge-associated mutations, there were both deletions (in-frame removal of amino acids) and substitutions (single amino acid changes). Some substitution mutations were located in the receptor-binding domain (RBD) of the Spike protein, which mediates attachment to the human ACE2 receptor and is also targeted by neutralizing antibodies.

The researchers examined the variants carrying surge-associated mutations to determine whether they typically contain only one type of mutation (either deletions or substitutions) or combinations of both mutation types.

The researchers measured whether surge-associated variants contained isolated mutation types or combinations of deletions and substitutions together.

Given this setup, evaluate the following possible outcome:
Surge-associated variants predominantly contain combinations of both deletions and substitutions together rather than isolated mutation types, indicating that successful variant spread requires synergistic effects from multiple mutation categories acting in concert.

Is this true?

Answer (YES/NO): YES